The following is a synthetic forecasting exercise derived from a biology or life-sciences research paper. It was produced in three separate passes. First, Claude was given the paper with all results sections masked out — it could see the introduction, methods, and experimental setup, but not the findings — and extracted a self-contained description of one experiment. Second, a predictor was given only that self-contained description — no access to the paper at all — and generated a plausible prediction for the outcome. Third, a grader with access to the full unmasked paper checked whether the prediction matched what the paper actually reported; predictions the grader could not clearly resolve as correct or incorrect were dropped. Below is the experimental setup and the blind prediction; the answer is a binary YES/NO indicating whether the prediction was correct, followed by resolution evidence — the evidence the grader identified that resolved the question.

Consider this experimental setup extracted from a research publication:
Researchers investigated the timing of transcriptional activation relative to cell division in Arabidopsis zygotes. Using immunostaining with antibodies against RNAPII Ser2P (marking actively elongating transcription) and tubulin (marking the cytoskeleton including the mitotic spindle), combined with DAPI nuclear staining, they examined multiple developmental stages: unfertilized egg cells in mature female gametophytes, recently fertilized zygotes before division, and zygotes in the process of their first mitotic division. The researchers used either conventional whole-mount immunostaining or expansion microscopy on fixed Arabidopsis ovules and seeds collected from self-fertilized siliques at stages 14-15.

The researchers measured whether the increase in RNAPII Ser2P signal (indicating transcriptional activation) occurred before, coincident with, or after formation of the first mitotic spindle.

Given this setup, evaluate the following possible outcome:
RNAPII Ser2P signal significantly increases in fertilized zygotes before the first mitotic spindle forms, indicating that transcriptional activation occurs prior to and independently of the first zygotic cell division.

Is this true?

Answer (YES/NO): YES